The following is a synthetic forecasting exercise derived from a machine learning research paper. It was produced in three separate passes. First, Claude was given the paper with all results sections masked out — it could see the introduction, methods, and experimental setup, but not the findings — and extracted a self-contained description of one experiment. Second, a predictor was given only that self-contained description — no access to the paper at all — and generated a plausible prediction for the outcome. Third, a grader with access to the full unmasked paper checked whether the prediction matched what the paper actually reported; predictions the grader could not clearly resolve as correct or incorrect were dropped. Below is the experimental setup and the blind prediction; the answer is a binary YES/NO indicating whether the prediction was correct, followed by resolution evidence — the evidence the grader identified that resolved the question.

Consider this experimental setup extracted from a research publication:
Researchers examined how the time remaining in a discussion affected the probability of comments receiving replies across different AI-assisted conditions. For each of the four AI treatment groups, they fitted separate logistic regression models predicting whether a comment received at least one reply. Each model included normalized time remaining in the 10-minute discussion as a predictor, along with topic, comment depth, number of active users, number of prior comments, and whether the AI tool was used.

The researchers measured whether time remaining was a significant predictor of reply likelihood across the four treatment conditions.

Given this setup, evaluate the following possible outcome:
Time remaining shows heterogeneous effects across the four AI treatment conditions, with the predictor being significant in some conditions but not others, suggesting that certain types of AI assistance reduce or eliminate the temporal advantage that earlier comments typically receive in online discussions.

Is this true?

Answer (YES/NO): NO